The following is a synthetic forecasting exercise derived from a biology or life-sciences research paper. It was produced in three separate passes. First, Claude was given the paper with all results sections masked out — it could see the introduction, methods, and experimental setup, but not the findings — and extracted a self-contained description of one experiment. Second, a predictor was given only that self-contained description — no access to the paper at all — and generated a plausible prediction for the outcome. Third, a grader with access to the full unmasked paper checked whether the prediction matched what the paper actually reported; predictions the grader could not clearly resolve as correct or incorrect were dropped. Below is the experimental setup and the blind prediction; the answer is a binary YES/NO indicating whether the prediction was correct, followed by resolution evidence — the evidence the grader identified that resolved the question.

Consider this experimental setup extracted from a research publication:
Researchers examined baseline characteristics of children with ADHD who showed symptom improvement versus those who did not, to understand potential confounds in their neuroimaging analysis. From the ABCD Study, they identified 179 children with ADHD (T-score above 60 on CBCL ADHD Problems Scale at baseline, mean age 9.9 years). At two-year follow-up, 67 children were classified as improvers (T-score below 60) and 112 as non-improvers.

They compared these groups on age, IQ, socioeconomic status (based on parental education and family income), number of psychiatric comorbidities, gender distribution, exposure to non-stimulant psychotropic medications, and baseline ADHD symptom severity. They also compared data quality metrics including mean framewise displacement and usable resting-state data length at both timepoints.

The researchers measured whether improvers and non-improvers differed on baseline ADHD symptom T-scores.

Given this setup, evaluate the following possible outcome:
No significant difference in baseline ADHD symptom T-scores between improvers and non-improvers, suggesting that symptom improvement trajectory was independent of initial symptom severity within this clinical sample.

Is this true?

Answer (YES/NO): NO